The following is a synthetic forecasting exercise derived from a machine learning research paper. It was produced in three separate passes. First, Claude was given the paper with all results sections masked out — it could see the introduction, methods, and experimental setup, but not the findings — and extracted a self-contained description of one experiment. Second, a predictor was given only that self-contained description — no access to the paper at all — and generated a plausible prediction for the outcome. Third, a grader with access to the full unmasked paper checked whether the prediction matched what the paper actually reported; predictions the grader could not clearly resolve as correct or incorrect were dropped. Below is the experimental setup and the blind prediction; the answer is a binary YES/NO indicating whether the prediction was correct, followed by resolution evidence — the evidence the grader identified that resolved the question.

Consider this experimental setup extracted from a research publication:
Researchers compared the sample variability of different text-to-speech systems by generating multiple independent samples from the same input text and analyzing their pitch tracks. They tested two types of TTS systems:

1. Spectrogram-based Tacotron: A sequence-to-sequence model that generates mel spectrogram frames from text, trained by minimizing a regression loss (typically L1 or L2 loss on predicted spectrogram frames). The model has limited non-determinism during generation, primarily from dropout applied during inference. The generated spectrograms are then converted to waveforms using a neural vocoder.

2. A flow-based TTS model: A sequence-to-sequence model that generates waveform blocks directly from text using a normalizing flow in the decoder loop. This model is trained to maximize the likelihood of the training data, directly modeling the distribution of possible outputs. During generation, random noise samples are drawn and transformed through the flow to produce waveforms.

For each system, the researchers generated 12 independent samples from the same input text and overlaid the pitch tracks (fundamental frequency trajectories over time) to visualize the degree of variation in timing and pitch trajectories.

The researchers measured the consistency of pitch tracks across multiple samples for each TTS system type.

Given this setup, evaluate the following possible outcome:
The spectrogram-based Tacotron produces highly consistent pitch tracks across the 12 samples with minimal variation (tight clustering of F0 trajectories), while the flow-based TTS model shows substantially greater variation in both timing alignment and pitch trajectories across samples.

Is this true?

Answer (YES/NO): YES